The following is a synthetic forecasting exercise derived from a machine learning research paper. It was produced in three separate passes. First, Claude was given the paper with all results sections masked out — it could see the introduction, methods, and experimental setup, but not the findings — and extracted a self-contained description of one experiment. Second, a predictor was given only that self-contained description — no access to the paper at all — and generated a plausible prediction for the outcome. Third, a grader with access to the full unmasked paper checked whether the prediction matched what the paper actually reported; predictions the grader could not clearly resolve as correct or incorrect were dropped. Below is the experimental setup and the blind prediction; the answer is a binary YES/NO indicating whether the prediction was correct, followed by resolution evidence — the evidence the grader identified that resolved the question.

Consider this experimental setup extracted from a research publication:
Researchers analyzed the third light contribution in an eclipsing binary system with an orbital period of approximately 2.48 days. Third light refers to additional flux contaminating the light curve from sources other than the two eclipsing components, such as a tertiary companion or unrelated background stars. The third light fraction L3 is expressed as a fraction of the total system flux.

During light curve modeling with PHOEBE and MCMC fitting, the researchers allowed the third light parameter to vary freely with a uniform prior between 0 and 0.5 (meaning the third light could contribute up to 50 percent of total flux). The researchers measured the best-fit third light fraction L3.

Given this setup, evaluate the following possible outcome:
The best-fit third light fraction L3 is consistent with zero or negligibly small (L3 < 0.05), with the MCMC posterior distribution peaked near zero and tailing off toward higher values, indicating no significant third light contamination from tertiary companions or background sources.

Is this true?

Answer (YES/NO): NO